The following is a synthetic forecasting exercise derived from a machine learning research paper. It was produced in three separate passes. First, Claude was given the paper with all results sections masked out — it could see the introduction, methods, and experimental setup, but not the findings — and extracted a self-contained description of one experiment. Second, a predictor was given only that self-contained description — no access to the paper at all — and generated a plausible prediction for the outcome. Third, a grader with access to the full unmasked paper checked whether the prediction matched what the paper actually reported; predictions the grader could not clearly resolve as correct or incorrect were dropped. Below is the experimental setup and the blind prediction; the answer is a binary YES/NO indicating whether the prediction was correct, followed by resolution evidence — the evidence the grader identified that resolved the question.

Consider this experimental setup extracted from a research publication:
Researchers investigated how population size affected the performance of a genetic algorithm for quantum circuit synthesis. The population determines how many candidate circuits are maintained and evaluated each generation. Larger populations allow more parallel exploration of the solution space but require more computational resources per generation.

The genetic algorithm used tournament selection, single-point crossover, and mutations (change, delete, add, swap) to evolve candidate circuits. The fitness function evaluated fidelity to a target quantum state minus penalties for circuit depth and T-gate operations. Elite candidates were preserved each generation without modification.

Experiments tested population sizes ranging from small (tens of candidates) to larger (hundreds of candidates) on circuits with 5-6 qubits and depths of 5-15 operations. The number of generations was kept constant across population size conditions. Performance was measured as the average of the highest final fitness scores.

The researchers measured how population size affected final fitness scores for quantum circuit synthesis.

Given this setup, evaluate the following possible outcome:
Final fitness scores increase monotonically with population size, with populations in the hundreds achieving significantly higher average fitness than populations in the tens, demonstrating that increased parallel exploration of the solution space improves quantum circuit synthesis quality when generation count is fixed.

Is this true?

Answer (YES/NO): NO